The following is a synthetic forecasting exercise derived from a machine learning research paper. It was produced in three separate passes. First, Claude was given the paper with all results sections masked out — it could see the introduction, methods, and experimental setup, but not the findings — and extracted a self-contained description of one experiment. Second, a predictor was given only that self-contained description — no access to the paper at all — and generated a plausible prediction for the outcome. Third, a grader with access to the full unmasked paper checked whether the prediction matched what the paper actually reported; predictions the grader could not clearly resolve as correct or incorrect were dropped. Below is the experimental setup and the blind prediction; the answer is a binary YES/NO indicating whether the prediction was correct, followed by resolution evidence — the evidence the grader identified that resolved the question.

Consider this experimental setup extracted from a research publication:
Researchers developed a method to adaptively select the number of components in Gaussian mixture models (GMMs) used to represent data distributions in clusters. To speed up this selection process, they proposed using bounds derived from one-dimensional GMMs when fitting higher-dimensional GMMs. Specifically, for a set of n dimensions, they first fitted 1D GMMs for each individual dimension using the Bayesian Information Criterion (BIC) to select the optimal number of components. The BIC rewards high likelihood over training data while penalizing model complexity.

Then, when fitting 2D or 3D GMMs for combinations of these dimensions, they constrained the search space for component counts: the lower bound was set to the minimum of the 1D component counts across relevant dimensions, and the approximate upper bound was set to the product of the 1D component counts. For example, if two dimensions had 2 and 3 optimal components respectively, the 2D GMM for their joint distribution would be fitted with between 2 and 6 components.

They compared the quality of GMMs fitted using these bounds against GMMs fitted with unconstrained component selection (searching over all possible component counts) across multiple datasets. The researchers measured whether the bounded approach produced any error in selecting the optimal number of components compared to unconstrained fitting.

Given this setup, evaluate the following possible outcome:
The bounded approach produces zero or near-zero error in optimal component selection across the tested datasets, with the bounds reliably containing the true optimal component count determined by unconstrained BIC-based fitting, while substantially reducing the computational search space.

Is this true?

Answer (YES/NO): YES